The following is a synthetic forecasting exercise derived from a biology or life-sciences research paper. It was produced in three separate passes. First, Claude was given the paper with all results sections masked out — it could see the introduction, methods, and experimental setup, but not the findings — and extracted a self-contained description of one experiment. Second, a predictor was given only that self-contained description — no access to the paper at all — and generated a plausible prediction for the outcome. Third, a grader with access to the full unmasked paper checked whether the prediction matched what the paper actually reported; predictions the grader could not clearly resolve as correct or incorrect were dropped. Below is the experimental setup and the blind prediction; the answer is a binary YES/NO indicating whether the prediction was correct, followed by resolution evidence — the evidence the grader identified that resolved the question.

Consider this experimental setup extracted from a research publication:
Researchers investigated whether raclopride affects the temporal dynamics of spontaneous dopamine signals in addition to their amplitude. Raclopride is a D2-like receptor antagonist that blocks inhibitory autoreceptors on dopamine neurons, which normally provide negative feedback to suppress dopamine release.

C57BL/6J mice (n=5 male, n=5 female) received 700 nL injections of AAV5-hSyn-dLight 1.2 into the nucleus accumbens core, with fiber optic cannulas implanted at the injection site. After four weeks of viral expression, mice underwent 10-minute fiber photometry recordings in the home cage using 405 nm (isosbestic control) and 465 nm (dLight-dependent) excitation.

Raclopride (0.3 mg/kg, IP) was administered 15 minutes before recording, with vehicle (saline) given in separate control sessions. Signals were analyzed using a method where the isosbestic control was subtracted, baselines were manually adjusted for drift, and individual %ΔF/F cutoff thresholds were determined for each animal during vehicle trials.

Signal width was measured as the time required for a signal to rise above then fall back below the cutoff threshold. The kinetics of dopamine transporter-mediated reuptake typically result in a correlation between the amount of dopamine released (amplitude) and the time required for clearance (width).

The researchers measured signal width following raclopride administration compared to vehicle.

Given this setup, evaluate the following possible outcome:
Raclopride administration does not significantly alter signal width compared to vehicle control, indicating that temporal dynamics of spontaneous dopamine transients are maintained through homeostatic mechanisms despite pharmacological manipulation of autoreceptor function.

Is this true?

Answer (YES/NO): NO